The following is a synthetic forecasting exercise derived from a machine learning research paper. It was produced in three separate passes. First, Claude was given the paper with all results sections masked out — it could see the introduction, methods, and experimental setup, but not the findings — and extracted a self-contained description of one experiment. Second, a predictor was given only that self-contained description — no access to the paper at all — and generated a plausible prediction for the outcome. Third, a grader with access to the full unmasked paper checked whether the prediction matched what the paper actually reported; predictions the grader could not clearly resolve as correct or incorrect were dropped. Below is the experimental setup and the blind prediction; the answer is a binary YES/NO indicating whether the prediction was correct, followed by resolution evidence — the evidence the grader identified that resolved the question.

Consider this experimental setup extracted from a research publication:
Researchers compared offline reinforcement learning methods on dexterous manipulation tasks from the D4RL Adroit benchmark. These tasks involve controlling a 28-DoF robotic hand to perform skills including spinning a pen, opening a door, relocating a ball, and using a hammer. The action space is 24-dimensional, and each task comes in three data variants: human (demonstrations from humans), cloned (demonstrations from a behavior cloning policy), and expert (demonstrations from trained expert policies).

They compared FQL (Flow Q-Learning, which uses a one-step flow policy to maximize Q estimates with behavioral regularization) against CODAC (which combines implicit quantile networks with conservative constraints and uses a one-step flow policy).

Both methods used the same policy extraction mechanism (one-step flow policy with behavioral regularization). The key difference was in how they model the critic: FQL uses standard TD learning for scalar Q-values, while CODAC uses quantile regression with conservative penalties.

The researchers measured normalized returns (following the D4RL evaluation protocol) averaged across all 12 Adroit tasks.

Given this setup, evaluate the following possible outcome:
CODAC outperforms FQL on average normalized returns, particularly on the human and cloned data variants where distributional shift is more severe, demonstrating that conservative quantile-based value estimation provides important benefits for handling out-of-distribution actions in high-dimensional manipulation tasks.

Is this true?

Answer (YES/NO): NO